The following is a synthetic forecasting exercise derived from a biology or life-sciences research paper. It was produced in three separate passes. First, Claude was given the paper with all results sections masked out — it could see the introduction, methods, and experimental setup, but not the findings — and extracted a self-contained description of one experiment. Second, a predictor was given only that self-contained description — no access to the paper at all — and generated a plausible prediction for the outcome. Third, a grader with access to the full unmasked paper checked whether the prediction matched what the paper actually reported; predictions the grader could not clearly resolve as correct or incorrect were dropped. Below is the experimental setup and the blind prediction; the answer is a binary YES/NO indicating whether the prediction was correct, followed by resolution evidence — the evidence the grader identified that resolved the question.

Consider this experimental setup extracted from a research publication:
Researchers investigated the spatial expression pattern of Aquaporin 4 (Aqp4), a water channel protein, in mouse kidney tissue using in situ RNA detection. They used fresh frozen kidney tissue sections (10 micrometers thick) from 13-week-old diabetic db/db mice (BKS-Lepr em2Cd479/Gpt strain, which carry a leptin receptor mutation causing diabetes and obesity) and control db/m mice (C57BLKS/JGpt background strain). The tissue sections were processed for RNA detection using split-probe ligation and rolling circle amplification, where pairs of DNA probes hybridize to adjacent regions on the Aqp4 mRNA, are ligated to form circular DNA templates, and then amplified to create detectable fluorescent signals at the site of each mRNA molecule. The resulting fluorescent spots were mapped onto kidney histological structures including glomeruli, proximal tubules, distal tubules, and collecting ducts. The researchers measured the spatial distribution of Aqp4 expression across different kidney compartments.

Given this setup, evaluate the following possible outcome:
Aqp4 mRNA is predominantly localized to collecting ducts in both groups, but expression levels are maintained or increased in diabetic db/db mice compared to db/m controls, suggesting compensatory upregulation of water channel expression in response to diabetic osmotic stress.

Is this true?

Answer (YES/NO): NO